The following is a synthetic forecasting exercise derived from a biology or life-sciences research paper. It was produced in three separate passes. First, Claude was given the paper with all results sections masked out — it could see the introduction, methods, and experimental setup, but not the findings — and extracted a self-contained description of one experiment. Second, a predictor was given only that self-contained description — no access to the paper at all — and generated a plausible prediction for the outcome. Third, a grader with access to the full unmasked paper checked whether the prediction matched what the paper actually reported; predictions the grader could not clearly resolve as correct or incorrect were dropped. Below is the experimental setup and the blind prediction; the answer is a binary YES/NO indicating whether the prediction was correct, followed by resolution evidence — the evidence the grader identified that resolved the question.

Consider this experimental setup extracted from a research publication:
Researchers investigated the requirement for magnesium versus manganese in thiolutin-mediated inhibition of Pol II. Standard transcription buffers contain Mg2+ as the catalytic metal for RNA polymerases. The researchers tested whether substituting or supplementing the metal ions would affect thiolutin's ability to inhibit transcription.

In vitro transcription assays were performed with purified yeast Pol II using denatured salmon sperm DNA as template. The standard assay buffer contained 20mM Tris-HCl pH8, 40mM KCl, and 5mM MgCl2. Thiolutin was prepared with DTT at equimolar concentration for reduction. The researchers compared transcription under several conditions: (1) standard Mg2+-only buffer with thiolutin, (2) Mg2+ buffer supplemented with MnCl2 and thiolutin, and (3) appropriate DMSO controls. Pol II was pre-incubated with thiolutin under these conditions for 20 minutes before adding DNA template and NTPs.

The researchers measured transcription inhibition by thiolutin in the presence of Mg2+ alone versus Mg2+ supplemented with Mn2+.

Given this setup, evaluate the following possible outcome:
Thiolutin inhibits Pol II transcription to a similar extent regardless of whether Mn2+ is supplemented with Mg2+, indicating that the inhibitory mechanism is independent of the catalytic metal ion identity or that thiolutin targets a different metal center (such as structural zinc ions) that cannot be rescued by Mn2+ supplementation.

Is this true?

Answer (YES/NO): NO